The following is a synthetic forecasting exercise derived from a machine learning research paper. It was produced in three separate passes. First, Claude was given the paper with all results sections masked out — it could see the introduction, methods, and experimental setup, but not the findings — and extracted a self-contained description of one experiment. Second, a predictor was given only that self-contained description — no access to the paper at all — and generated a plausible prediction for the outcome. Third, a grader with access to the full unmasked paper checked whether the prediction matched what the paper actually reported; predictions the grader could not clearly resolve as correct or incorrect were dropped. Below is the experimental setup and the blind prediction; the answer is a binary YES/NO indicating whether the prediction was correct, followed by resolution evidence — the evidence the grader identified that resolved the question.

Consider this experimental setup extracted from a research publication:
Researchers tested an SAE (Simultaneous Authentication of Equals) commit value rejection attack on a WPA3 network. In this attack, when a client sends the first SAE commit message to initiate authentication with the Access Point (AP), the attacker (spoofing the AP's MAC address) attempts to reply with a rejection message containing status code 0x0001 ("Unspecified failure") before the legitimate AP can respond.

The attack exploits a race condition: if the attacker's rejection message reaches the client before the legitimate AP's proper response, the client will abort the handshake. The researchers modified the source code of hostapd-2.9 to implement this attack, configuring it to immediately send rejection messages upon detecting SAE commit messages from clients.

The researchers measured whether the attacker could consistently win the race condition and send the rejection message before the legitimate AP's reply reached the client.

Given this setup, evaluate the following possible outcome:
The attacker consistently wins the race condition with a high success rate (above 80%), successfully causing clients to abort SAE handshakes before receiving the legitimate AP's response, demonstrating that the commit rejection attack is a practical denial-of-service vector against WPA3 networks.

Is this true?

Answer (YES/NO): YES